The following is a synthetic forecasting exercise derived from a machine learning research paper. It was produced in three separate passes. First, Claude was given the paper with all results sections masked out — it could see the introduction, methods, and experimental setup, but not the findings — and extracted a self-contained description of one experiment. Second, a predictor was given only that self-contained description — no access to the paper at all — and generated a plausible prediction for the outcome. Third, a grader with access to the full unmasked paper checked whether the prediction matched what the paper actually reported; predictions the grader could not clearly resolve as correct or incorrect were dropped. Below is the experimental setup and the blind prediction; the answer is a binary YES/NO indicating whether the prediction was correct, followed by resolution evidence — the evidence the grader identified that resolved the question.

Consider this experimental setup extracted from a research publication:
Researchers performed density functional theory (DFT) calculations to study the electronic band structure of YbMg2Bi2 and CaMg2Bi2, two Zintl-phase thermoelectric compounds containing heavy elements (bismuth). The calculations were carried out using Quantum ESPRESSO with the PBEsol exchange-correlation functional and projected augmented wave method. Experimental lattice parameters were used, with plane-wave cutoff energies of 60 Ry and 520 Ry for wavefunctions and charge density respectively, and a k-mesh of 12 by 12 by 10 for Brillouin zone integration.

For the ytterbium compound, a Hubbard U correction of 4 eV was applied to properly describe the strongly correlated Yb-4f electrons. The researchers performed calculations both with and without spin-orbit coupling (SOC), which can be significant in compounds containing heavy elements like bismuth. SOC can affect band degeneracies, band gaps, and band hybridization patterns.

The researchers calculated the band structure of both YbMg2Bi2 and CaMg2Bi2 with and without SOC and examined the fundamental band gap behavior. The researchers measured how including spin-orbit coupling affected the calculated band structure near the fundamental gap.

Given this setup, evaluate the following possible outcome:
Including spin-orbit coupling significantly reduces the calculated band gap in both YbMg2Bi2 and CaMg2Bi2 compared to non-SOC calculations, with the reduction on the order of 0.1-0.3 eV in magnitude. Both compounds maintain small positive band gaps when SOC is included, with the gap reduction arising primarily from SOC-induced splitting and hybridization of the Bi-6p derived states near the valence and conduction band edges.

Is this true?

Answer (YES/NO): NO